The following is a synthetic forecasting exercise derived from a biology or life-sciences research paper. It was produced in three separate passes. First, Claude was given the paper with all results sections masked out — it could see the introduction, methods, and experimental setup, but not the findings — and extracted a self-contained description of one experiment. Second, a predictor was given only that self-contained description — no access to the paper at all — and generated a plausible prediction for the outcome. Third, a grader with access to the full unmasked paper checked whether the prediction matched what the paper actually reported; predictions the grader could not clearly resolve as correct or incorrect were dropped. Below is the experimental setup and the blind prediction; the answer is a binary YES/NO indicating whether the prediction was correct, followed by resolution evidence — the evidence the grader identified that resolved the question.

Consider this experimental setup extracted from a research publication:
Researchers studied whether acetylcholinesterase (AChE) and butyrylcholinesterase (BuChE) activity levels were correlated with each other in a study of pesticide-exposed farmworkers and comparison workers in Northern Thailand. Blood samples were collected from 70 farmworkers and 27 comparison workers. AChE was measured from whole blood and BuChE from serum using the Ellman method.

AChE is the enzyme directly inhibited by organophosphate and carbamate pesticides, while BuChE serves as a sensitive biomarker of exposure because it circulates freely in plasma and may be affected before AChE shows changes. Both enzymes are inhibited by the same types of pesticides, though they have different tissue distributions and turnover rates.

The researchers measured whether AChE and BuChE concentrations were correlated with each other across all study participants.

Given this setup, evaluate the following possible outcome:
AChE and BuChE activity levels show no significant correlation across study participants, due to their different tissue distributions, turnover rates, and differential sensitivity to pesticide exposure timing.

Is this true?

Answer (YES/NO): YES